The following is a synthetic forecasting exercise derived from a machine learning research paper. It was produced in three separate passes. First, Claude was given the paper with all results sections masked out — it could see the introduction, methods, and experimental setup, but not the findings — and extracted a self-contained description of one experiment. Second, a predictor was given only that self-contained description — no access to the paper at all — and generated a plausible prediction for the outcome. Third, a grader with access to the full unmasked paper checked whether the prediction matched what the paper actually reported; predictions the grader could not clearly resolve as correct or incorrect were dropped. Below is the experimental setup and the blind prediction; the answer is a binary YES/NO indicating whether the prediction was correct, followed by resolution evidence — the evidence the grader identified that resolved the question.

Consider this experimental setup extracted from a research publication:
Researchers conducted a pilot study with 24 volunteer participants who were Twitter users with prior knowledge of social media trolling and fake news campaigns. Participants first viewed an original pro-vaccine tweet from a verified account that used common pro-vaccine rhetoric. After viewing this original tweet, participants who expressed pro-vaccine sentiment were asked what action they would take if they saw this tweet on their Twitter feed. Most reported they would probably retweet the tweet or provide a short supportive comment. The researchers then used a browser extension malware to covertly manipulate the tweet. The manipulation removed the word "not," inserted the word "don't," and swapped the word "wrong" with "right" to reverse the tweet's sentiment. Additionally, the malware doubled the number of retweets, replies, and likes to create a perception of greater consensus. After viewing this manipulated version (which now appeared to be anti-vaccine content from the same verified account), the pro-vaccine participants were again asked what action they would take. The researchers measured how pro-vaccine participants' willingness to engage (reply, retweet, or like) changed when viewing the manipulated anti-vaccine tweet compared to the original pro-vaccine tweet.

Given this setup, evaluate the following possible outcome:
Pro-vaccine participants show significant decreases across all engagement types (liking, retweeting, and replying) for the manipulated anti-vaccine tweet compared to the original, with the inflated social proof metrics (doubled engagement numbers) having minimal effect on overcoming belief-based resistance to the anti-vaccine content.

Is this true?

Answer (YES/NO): YES